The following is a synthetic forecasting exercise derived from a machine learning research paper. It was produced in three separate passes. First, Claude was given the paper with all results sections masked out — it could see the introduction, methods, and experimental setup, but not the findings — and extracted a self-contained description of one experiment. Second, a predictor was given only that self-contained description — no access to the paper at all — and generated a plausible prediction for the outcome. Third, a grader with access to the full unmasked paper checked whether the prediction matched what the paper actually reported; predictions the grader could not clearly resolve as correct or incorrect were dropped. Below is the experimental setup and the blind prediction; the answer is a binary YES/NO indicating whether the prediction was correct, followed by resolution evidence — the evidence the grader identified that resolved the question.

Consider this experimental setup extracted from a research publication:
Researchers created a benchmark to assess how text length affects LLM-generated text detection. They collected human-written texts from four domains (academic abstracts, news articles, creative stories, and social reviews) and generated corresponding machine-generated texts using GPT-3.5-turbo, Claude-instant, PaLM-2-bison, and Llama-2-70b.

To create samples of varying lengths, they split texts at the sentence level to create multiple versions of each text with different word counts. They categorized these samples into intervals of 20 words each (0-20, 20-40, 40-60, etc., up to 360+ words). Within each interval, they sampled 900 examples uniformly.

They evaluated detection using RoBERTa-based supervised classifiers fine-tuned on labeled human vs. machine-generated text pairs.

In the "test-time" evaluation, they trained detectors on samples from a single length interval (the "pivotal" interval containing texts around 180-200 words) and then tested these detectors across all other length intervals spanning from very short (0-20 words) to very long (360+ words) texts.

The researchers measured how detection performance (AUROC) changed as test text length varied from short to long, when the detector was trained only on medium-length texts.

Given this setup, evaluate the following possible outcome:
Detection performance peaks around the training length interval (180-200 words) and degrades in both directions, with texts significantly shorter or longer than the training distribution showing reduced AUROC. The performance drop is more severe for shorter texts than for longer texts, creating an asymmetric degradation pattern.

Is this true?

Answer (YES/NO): YES